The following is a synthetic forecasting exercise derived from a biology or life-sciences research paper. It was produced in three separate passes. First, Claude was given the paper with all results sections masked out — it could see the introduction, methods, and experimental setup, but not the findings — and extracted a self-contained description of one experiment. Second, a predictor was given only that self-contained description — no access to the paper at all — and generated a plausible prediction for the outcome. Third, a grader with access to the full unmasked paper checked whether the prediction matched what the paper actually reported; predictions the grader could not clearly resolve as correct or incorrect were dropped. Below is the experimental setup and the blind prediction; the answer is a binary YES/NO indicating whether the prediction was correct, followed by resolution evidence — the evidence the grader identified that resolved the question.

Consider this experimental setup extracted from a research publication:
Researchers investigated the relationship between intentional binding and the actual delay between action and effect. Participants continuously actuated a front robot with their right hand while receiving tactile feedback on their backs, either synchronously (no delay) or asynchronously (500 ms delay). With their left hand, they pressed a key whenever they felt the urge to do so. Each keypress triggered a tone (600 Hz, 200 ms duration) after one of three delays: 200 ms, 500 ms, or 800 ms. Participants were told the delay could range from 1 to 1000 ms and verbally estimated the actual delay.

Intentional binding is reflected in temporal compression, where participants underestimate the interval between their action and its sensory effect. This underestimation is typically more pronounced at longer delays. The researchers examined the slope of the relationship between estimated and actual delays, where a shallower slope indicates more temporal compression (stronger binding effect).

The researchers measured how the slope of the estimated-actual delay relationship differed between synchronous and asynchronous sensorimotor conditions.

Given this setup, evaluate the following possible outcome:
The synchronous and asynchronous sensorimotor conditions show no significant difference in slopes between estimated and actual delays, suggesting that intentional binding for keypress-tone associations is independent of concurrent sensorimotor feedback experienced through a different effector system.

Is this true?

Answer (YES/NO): NO